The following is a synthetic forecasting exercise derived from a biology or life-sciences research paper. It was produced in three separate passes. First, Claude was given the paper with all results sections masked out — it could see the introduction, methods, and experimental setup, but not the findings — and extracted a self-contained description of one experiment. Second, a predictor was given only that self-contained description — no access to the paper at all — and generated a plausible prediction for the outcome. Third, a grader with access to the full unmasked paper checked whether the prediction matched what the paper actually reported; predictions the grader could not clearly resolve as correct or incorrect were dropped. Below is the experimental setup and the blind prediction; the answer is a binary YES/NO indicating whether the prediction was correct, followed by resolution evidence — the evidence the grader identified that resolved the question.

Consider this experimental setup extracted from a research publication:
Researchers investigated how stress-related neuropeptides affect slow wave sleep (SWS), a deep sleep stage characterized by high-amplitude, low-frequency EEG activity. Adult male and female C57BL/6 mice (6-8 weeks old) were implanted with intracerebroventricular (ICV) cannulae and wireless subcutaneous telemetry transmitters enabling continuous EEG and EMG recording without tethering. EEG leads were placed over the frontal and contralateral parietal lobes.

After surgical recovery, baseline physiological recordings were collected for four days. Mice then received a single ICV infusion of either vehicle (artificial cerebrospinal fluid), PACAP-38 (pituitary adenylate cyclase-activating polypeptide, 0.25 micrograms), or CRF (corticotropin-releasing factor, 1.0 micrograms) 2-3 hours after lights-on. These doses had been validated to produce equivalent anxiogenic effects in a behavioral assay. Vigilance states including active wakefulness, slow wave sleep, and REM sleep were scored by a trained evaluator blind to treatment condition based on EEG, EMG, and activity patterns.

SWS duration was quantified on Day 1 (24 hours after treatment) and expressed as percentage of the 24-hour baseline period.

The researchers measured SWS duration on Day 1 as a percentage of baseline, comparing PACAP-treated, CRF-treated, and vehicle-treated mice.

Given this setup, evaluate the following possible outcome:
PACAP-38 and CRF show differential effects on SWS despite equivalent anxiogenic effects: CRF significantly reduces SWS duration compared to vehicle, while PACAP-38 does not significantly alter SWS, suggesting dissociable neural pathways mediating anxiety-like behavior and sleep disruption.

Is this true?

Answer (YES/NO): NO